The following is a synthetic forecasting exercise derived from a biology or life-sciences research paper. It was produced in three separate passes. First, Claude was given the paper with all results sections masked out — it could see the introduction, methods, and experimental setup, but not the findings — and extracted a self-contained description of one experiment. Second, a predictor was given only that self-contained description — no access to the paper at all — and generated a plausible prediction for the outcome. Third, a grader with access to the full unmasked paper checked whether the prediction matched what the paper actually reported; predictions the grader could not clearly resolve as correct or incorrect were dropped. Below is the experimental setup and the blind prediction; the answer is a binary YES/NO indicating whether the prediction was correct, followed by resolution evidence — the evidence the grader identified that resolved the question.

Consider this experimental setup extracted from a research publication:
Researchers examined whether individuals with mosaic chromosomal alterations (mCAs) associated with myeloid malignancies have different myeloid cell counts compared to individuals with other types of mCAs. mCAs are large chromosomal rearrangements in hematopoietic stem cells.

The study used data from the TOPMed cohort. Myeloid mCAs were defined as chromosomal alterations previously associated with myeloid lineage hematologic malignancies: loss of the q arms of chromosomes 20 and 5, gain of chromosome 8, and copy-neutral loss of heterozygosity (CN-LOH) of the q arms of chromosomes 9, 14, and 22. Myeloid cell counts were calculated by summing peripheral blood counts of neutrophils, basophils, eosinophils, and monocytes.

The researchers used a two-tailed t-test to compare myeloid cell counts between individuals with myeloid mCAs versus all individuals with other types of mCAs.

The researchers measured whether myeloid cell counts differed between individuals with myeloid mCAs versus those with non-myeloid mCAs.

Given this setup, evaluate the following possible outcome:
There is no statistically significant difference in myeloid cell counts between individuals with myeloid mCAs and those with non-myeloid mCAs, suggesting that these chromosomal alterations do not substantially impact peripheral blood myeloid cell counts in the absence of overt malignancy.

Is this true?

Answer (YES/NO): YES